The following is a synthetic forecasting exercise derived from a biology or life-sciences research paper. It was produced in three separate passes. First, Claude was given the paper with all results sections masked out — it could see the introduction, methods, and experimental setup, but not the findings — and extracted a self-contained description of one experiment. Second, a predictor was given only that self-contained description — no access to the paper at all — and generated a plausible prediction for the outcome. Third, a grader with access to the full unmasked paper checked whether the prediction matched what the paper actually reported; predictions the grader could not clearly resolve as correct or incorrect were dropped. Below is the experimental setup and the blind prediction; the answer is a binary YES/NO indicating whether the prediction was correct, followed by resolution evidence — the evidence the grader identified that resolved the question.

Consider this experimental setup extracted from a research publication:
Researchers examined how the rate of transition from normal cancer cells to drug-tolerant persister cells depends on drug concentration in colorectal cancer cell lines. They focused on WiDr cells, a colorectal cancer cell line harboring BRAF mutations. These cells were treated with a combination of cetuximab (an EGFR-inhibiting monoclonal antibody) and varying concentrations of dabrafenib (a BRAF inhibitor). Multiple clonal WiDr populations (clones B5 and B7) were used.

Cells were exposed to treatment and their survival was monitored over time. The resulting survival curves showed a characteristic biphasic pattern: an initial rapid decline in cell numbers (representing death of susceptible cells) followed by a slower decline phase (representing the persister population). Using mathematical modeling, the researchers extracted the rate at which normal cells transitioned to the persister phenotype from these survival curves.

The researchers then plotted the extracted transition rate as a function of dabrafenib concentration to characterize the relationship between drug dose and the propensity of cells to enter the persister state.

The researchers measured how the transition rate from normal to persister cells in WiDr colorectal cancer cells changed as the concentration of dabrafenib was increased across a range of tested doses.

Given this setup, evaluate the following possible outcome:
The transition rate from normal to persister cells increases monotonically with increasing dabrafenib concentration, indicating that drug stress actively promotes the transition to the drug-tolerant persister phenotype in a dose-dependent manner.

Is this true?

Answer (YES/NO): YES